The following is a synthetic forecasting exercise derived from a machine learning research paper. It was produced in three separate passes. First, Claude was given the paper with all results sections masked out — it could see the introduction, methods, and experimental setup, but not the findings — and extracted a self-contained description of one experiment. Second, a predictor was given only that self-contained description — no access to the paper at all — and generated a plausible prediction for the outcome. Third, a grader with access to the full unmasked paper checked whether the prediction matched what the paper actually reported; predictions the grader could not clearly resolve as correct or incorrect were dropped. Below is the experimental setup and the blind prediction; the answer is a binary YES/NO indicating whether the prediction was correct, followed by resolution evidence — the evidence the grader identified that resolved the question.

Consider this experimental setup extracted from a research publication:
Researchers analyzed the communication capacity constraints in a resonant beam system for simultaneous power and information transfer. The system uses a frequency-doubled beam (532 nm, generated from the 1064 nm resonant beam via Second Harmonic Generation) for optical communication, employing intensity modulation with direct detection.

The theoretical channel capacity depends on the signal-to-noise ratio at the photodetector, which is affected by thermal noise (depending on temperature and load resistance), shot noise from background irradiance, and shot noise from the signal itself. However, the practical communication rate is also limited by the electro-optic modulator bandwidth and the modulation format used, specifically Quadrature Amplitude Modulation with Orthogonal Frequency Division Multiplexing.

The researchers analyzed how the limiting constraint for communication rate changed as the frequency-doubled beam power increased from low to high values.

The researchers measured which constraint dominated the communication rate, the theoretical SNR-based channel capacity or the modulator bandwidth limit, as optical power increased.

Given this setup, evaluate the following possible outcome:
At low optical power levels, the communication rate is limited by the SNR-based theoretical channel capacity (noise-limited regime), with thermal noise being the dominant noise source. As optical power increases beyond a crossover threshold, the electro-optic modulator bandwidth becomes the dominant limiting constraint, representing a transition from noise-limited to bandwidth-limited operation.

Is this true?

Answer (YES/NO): YES